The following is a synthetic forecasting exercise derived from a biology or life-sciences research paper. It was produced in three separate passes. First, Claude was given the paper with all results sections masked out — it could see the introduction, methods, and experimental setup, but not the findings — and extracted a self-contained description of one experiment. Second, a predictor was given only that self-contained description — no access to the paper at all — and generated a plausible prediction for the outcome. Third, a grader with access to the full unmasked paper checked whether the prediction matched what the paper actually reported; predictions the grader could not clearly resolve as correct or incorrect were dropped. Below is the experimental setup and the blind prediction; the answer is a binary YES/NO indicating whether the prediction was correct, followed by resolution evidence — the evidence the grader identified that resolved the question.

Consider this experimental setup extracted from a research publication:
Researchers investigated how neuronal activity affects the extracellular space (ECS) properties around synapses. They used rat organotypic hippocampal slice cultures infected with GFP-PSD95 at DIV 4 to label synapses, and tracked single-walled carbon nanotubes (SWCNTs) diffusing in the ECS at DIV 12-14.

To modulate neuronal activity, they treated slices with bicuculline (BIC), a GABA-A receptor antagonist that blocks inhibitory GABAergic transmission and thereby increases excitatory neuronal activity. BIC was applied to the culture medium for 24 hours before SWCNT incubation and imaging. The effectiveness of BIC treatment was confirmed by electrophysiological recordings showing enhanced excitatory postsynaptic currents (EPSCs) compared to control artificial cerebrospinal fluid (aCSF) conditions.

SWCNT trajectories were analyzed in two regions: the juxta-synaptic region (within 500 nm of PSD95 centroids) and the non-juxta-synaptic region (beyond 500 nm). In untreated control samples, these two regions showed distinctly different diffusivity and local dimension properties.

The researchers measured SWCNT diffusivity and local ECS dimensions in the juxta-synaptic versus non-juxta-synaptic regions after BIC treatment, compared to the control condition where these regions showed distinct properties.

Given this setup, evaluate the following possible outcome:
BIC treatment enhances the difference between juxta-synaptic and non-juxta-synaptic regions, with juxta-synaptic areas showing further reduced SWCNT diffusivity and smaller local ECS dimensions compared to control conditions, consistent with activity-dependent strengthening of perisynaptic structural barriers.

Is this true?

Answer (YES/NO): NO